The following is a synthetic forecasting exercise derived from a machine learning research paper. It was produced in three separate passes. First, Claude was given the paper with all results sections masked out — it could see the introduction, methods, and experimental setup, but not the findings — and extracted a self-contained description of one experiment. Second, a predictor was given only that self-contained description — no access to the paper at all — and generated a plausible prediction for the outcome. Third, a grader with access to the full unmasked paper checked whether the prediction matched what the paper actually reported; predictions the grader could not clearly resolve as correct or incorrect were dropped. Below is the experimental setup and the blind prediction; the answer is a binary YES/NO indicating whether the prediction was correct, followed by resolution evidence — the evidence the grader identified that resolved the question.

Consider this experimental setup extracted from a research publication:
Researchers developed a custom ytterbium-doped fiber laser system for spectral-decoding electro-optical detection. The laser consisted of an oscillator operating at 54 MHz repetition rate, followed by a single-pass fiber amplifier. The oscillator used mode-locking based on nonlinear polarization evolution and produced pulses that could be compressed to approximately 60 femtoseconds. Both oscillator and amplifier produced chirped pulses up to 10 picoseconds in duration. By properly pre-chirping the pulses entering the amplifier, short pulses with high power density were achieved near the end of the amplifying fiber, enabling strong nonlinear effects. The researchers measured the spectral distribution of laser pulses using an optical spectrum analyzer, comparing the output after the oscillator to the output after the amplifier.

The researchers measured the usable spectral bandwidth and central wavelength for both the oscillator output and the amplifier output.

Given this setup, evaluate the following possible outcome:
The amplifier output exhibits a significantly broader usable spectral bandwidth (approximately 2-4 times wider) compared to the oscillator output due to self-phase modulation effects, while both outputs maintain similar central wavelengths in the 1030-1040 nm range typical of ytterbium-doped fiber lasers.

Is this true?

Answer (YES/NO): NO